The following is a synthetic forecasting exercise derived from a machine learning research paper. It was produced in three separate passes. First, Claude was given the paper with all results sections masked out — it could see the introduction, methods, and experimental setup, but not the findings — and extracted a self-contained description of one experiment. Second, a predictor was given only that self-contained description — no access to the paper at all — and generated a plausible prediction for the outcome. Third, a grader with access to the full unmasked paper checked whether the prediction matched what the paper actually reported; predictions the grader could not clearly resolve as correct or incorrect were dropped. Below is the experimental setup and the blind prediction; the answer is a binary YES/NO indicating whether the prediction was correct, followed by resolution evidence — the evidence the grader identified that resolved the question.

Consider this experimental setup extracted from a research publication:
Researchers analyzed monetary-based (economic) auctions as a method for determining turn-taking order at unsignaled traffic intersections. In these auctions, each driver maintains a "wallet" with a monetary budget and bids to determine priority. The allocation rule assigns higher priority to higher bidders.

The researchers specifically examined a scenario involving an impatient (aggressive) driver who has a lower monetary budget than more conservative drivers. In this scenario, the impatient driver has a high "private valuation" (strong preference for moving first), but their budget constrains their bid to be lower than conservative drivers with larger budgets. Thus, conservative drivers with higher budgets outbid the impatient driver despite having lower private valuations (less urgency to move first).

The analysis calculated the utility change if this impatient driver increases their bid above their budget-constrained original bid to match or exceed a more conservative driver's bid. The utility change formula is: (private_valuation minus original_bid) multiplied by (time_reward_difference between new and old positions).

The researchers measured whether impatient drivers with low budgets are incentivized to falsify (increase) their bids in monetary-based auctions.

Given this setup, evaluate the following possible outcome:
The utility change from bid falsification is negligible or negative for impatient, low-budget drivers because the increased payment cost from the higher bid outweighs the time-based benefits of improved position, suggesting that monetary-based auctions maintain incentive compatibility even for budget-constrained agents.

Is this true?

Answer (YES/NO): NO